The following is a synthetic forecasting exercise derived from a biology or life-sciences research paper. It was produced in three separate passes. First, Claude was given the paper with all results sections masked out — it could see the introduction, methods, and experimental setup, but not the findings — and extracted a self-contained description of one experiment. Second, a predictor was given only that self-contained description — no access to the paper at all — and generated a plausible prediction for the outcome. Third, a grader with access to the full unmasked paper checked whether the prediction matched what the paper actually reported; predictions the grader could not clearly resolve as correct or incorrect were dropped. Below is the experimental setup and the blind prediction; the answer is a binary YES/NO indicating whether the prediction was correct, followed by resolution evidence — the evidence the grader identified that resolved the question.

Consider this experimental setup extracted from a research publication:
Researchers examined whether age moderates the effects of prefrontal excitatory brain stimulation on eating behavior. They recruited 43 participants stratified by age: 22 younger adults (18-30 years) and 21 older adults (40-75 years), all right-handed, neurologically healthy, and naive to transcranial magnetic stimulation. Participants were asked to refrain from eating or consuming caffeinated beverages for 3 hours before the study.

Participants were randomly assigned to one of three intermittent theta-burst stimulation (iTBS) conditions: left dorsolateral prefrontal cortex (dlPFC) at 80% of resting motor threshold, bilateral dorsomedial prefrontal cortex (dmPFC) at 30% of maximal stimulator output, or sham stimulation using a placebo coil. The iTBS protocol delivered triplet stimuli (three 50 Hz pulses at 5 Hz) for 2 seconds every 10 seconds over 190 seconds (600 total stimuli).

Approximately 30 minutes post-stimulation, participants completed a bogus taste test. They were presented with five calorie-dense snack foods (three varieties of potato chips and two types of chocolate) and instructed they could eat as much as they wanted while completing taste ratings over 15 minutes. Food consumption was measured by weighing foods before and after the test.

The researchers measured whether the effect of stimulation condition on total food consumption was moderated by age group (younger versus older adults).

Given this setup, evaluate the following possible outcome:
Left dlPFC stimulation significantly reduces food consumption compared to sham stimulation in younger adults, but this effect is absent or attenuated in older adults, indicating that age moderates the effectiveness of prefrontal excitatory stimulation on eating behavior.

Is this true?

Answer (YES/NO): NO